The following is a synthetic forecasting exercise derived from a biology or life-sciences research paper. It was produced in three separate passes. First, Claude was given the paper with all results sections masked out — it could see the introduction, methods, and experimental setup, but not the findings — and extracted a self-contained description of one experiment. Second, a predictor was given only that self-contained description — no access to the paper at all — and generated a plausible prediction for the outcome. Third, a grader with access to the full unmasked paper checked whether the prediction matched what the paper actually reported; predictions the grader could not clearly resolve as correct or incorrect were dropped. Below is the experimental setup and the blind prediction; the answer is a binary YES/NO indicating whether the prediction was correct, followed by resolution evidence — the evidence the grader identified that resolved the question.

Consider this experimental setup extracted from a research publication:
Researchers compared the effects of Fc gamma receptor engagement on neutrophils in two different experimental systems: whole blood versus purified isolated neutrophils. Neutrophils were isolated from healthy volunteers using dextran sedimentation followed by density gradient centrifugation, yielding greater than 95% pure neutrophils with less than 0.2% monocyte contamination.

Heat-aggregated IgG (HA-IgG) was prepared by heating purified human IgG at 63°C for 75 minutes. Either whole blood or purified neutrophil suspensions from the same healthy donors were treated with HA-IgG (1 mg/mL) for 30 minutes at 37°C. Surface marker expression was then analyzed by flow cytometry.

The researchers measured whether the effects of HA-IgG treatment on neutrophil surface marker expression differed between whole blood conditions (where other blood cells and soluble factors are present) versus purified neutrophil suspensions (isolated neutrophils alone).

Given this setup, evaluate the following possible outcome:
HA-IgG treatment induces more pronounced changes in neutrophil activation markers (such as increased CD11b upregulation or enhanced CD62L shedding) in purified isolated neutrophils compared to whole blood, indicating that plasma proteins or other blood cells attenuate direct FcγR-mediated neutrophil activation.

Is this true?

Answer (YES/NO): NO